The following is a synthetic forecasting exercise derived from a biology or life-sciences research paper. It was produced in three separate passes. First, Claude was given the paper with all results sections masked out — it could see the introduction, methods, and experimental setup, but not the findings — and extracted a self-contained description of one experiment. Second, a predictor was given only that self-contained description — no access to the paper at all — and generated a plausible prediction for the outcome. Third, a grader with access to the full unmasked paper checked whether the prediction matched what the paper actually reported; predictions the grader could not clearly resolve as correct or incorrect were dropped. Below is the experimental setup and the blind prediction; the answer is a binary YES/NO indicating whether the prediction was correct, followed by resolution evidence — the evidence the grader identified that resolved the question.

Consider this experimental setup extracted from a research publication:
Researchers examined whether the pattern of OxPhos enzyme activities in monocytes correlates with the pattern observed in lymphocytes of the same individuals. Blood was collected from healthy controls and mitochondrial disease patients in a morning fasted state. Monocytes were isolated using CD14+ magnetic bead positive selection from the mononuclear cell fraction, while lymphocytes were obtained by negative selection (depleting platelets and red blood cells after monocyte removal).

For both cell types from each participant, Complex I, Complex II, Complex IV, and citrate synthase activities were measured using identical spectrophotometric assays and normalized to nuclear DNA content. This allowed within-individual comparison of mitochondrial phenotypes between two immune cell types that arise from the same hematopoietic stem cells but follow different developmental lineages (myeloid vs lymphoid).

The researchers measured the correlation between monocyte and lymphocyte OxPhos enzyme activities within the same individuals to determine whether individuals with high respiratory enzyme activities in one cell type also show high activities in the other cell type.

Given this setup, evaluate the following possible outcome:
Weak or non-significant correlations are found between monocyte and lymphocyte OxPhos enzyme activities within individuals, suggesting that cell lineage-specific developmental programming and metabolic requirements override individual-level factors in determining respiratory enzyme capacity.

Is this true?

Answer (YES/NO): YES